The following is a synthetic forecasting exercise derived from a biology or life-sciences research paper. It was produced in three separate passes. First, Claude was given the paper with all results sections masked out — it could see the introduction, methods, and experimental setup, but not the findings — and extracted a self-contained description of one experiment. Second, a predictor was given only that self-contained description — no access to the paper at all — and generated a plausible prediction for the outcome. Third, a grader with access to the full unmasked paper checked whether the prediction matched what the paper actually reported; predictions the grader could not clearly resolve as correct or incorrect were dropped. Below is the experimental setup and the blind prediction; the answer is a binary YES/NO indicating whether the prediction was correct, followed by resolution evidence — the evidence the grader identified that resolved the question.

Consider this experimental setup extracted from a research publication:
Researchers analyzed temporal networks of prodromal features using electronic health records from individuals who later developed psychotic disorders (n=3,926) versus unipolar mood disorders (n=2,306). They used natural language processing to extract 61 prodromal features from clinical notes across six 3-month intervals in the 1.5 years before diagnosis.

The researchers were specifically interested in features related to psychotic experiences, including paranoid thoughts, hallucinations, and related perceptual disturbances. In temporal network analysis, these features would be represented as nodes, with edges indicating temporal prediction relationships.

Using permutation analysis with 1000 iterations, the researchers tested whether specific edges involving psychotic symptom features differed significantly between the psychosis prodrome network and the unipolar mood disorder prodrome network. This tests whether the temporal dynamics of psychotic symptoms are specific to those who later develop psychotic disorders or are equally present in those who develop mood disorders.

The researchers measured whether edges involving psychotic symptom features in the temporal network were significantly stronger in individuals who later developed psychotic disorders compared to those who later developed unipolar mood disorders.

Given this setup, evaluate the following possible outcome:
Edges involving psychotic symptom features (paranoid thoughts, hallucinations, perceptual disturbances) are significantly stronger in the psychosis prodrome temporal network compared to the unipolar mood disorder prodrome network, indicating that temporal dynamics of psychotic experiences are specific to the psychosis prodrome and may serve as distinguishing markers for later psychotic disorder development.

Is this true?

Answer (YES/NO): YES